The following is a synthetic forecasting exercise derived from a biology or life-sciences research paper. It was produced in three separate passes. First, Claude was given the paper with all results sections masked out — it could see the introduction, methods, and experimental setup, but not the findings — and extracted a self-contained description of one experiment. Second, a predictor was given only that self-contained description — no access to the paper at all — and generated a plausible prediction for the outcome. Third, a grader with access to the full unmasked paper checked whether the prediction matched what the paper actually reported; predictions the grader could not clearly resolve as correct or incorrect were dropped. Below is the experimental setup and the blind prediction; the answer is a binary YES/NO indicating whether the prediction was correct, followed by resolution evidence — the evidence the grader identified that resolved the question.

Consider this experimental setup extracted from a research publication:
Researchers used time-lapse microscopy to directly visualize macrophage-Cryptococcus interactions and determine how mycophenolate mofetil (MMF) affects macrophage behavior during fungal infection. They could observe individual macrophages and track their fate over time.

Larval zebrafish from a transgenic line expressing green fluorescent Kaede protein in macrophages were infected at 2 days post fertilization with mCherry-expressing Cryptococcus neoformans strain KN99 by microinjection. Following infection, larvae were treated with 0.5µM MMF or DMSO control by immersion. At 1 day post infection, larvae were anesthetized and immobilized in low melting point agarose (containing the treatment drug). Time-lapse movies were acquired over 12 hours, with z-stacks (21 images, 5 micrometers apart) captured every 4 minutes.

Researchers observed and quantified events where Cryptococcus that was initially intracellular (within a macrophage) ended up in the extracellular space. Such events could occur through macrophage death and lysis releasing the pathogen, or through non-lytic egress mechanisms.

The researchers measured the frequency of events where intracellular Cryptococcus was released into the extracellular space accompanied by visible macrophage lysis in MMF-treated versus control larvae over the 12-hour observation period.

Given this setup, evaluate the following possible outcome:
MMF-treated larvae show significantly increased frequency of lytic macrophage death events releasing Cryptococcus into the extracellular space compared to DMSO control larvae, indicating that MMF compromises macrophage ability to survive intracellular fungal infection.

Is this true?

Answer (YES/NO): YES